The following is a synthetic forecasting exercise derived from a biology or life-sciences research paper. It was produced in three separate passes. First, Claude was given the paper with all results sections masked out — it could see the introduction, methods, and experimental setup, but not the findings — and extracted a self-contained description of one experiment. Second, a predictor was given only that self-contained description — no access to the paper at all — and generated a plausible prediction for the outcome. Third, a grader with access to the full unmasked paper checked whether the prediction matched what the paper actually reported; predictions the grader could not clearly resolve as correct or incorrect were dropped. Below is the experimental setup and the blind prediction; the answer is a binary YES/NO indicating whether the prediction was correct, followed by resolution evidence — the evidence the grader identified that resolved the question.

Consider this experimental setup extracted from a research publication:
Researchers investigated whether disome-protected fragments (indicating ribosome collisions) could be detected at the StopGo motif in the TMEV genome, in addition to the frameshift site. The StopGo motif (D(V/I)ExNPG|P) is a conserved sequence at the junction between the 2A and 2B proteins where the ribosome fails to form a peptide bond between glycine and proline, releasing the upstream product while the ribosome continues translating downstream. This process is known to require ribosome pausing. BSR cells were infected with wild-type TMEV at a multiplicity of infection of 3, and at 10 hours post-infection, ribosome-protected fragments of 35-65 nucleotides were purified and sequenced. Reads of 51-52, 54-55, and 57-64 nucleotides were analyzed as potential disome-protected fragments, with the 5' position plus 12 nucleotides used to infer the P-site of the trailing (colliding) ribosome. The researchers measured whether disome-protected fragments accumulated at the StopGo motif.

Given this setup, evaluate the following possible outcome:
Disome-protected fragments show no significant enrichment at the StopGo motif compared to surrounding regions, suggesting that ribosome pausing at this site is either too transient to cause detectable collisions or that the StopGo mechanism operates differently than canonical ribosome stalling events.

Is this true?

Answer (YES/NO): NO